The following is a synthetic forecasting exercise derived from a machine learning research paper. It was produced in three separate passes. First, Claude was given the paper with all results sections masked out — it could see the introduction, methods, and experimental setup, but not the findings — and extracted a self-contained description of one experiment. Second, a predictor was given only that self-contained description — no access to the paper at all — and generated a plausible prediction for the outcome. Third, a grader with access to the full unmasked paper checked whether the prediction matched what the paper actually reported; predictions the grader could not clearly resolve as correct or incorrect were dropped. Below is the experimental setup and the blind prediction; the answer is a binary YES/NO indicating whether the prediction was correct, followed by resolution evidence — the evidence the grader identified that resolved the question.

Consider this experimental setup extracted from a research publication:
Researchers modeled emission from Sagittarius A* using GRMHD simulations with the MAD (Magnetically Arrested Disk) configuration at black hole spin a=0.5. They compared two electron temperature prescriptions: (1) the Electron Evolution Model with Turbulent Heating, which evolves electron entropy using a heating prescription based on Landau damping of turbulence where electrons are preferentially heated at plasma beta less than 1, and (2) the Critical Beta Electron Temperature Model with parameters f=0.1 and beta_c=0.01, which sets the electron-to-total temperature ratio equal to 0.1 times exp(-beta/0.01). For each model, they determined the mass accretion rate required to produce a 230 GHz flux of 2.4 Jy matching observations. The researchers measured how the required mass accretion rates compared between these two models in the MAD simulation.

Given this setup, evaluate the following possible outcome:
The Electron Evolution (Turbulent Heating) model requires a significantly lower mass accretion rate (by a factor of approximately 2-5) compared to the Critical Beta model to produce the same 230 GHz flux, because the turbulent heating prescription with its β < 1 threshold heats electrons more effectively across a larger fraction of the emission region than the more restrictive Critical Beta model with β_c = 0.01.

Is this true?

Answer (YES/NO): NO